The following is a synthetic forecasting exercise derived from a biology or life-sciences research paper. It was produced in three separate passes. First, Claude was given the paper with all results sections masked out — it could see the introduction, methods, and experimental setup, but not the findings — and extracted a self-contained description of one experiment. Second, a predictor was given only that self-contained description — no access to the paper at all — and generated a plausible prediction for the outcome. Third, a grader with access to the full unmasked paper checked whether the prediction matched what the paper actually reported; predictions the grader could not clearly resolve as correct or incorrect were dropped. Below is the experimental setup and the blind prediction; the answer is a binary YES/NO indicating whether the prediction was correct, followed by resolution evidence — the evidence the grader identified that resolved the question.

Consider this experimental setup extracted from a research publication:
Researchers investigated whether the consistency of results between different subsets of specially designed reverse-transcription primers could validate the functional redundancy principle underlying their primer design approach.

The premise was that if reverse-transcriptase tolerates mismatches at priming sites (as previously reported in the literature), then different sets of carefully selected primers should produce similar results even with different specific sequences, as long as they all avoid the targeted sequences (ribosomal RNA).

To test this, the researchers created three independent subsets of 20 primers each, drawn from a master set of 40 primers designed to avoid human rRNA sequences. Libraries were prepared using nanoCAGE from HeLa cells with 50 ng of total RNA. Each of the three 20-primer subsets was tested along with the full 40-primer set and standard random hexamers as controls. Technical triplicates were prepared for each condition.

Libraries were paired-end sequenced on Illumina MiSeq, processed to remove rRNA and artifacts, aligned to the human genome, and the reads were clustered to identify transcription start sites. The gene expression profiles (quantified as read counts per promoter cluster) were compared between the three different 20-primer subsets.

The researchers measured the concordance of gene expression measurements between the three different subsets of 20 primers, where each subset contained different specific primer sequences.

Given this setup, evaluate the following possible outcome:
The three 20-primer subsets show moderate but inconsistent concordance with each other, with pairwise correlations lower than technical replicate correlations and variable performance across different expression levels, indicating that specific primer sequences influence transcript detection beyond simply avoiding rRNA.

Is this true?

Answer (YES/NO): NO